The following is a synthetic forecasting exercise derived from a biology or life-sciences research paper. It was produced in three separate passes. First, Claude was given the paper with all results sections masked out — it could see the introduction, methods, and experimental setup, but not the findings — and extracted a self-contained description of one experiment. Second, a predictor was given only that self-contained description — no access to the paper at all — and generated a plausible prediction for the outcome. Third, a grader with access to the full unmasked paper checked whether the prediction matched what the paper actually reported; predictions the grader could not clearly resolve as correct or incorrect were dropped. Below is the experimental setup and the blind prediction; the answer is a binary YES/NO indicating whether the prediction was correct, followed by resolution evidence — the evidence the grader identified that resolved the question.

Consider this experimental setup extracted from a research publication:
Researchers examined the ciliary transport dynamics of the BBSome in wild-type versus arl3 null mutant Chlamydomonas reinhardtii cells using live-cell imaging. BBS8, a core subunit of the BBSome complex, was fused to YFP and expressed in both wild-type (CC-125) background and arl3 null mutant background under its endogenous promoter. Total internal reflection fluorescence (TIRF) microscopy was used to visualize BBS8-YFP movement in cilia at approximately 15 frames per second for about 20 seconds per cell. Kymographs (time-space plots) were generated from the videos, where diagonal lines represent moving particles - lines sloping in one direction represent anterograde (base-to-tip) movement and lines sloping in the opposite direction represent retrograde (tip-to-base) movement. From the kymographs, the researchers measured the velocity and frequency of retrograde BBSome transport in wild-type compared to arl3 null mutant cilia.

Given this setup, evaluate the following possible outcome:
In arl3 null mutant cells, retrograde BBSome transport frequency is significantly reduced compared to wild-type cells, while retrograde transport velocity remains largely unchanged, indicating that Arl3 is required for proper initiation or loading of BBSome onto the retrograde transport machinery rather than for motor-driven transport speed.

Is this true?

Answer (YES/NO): NO